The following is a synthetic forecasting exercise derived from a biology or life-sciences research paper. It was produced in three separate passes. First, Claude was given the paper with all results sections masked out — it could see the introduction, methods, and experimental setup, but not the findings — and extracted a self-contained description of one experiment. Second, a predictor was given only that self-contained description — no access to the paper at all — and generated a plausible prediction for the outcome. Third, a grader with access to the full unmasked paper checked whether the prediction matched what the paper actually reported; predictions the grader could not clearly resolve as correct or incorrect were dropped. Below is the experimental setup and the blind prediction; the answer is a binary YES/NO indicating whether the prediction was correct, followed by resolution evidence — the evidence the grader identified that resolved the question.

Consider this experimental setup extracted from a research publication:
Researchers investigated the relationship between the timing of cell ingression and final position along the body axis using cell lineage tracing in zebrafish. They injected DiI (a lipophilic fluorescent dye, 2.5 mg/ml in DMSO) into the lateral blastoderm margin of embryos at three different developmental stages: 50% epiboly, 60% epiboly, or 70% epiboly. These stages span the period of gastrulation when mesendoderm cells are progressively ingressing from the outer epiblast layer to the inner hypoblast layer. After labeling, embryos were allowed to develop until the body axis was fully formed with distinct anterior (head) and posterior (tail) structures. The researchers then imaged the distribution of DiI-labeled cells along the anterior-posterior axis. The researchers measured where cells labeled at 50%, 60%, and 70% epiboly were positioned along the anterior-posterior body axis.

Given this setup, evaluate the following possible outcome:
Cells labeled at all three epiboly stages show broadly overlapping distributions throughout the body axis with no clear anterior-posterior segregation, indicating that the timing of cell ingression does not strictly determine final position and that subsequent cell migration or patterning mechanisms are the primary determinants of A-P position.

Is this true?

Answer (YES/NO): NO